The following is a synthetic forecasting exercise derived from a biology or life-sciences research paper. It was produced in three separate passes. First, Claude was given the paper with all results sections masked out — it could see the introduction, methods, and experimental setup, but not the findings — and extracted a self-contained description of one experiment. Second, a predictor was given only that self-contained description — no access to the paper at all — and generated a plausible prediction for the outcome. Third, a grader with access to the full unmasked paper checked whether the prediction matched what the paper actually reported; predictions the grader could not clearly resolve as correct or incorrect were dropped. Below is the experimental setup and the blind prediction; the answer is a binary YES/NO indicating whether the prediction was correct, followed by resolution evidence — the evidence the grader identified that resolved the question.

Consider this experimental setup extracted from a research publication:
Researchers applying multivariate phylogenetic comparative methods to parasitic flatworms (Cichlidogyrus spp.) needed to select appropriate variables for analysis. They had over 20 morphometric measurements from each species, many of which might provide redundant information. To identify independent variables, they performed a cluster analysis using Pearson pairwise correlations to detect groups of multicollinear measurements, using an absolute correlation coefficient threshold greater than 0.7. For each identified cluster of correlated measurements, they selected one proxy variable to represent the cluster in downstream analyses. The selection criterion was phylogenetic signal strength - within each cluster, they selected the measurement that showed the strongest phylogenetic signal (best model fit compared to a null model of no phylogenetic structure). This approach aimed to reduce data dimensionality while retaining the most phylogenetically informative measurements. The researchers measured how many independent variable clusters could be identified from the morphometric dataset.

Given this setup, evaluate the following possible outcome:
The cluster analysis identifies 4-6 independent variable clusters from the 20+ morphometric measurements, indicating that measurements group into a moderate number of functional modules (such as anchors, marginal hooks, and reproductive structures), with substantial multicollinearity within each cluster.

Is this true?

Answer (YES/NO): YES